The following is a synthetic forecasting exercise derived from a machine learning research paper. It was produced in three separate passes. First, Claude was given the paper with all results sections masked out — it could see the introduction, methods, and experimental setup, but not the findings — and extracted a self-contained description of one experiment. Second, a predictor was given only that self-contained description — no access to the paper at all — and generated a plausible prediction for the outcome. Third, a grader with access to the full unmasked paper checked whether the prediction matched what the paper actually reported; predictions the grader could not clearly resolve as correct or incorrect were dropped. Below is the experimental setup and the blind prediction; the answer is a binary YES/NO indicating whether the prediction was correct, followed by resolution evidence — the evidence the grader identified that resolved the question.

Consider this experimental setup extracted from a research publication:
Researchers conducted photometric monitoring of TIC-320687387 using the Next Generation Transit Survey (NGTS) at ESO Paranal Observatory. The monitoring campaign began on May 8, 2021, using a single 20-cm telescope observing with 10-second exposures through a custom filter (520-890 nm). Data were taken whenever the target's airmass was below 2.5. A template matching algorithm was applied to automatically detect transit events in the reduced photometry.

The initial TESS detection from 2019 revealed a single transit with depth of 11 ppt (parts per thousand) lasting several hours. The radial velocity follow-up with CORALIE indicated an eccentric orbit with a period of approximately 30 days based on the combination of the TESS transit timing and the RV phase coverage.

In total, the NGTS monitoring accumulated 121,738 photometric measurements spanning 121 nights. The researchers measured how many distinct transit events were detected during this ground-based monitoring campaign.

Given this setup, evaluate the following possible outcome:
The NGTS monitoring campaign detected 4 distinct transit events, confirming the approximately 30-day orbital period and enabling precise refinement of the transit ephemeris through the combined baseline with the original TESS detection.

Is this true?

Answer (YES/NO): NO